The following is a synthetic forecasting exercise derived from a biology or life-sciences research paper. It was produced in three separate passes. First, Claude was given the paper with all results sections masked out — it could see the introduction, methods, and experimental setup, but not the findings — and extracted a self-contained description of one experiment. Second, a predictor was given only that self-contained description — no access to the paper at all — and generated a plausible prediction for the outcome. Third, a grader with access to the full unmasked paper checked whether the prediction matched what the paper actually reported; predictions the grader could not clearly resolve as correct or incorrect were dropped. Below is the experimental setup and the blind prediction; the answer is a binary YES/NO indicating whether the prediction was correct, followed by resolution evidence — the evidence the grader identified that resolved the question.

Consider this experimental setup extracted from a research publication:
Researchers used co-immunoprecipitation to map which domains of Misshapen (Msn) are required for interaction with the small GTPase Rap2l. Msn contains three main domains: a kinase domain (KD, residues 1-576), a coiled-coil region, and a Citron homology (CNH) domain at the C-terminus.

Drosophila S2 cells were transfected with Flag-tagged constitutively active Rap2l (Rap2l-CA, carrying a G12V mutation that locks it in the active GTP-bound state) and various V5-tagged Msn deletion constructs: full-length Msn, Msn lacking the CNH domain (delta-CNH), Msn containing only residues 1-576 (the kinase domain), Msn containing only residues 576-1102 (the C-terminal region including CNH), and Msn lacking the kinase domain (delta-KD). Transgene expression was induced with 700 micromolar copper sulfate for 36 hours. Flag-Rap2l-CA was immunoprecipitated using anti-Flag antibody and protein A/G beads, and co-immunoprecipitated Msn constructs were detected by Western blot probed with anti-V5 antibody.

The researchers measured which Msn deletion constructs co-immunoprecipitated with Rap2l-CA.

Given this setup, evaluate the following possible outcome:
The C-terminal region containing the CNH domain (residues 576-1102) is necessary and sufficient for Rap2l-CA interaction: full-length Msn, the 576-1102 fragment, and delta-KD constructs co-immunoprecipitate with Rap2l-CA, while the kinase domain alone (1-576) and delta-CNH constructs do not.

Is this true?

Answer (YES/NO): YES